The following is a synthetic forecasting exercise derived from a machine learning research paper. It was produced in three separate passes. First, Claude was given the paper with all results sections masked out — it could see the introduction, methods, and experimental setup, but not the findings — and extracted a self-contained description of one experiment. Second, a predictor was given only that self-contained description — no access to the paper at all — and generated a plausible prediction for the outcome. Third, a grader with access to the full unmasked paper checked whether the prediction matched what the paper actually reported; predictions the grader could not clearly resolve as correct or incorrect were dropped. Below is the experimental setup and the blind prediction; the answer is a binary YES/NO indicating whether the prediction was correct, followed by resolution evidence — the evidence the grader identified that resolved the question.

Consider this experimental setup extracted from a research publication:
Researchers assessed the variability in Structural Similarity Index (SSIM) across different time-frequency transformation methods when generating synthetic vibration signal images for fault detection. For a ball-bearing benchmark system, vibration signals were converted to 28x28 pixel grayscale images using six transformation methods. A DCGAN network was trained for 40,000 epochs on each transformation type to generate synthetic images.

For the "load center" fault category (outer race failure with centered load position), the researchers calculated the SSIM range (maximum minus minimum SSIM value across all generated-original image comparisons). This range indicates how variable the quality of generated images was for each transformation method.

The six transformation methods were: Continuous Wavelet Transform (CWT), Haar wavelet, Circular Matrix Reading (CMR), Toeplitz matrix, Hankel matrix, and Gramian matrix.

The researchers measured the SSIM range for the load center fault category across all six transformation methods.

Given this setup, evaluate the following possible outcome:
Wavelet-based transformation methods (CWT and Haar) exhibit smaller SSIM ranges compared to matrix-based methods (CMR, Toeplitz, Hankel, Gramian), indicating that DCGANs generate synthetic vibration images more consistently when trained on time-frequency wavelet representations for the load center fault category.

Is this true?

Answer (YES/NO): YES